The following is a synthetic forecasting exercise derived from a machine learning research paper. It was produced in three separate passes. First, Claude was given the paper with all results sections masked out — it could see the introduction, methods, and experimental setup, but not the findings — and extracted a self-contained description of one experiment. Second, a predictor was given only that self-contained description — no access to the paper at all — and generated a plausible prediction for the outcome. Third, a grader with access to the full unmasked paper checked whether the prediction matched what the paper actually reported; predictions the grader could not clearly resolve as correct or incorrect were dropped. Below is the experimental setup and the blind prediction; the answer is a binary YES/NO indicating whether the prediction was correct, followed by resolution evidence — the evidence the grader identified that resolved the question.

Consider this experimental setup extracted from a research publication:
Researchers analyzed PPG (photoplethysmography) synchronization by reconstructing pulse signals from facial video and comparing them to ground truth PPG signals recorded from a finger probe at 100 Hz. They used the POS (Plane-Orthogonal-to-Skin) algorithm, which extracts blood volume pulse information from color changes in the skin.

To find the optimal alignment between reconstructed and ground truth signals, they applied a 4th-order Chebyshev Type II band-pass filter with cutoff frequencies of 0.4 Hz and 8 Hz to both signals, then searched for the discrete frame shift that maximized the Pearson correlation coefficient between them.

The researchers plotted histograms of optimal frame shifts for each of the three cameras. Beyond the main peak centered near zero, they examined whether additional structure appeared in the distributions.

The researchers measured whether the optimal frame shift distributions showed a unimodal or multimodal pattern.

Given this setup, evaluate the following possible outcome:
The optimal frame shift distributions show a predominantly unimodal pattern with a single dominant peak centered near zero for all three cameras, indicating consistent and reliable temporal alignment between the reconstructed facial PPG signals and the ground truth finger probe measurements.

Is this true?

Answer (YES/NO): NO